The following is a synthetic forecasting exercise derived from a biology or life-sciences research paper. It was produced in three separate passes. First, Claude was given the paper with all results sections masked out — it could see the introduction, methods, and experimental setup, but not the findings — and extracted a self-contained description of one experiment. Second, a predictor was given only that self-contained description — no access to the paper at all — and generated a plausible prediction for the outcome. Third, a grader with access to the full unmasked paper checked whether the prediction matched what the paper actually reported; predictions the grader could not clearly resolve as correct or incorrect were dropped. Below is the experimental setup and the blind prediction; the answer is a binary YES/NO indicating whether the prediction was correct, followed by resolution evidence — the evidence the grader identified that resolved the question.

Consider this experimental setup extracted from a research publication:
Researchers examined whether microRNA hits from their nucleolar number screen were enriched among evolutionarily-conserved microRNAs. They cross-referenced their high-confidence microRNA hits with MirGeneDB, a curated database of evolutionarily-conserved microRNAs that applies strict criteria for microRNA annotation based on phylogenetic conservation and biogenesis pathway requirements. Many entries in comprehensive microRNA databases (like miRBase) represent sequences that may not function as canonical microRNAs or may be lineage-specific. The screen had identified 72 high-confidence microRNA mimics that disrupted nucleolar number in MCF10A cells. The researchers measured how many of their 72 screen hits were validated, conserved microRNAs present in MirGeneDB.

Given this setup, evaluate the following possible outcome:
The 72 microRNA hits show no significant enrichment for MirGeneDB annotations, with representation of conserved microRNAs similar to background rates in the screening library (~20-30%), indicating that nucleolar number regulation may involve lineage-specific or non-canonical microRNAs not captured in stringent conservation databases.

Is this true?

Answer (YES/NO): NO